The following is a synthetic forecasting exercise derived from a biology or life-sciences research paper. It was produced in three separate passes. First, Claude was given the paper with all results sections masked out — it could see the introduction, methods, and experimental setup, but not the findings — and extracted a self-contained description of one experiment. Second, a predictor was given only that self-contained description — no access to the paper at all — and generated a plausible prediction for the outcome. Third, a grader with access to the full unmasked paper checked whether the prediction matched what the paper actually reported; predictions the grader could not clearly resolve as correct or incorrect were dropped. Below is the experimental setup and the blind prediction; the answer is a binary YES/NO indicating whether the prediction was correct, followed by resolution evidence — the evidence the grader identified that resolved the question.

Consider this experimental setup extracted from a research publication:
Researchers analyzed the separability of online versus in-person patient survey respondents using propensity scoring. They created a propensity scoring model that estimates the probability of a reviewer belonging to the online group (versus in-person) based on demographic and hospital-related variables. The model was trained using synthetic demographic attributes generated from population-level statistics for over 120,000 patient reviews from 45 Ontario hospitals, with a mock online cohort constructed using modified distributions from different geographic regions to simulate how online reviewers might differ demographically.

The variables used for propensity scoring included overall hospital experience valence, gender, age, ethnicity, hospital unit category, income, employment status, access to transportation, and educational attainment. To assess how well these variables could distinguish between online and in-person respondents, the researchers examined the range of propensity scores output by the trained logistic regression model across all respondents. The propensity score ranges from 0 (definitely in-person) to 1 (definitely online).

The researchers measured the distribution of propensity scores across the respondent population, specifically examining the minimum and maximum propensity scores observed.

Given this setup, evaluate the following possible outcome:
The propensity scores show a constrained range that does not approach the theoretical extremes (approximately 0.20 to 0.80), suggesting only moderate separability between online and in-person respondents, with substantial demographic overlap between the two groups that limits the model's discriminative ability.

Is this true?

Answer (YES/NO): NO